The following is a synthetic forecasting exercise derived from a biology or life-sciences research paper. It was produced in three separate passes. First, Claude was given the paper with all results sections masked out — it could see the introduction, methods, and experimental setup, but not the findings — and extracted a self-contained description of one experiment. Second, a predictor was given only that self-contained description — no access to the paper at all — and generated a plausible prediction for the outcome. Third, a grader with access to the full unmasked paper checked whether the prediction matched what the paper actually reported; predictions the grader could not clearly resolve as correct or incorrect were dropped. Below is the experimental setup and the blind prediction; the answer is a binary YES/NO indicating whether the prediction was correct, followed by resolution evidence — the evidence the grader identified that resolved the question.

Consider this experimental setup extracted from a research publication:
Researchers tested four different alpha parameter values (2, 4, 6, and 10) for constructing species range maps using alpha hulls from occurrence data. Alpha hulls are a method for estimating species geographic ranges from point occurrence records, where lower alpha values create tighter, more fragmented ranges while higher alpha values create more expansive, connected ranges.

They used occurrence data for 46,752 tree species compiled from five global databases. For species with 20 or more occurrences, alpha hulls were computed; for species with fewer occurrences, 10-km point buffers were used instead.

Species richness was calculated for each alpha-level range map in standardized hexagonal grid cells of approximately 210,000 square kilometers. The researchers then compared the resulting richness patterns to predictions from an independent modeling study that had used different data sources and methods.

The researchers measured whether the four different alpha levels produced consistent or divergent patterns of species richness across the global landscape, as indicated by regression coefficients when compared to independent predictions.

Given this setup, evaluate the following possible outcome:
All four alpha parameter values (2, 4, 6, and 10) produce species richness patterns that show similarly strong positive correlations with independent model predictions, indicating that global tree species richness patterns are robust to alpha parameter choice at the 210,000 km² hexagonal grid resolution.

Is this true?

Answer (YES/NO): YES